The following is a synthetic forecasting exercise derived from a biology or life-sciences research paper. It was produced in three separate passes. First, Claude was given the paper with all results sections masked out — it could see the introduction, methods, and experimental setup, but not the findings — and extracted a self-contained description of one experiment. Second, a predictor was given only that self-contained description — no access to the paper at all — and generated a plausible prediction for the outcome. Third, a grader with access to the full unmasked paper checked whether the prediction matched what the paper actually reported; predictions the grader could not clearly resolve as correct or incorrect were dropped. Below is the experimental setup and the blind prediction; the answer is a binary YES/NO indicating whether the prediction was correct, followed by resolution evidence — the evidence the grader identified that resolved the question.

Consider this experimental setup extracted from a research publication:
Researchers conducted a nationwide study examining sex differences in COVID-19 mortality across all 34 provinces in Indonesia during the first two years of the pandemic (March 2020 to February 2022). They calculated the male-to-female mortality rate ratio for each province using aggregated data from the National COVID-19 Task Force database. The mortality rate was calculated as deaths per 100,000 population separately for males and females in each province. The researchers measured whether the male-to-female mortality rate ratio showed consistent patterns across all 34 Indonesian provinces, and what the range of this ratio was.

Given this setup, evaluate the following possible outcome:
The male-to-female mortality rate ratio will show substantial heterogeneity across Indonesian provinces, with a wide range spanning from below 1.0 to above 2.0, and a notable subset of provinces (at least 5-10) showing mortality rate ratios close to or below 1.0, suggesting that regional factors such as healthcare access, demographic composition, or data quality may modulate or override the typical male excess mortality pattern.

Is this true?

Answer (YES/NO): NO